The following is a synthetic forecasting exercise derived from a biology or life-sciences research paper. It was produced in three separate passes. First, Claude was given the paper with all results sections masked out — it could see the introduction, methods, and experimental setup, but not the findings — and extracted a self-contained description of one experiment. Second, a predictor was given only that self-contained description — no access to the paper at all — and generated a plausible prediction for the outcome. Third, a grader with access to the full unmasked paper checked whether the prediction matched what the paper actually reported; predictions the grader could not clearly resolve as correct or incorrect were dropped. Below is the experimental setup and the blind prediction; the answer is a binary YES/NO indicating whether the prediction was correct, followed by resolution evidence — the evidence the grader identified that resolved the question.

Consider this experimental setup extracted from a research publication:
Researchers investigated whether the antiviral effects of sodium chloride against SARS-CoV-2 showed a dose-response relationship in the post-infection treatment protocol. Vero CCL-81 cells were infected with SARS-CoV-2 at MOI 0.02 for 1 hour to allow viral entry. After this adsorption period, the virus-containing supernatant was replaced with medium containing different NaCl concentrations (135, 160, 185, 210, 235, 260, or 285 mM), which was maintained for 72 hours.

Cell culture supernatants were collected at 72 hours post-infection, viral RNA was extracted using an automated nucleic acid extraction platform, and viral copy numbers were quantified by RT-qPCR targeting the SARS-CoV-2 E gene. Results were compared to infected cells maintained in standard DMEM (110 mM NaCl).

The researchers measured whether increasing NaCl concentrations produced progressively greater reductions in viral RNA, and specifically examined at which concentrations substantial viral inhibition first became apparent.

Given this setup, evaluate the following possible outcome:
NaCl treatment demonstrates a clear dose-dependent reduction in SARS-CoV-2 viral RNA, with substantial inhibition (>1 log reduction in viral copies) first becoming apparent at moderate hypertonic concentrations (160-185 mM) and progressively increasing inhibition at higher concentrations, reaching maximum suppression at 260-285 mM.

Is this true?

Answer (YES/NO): NO